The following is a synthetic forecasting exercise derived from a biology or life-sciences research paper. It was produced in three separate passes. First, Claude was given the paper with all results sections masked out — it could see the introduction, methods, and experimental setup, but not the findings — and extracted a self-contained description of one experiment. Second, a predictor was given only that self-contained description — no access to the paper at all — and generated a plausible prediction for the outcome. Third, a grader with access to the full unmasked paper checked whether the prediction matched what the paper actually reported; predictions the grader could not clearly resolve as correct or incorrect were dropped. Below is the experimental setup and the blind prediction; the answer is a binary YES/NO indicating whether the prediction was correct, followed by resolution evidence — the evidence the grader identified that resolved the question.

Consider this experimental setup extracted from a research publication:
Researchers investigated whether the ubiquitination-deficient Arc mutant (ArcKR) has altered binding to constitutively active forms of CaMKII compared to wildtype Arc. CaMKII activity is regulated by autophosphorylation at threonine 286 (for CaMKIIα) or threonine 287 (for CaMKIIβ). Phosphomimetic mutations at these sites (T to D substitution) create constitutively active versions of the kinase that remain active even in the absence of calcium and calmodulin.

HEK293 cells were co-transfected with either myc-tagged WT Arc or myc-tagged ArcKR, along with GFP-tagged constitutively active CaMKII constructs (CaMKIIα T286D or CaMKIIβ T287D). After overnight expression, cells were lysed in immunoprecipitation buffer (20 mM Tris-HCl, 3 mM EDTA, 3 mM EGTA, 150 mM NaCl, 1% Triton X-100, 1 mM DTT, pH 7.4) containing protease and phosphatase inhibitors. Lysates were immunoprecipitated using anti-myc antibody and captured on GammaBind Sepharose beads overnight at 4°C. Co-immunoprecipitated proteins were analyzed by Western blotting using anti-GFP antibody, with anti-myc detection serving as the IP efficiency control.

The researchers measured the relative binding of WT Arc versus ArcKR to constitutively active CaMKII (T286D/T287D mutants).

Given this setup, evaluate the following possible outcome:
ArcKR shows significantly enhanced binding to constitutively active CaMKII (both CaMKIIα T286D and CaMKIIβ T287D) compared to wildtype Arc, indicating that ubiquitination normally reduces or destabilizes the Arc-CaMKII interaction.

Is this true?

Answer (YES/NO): YES